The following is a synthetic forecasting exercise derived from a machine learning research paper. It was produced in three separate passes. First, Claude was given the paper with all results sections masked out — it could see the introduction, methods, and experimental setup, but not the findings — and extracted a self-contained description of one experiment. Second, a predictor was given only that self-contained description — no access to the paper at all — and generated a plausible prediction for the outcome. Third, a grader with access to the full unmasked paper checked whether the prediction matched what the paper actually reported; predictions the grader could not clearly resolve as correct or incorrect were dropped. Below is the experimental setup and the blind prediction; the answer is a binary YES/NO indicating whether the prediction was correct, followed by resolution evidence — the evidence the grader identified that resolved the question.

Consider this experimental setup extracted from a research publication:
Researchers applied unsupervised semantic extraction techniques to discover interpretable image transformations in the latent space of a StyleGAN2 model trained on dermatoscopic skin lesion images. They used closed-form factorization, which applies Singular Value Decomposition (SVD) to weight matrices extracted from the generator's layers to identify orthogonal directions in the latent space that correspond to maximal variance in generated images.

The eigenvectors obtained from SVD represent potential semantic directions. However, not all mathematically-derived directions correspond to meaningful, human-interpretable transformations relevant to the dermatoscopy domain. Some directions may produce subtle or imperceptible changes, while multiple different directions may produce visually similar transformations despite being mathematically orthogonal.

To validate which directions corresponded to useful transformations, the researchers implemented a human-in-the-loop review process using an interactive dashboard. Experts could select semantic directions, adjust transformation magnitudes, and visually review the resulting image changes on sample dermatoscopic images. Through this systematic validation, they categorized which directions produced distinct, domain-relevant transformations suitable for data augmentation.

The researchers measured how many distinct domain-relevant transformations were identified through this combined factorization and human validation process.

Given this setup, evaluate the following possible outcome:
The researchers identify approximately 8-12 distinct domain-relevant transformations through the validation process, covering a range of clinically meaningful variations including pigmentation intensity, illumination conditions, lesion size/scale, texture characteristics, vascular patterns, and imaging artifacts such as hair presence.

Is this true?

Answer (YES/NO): NO